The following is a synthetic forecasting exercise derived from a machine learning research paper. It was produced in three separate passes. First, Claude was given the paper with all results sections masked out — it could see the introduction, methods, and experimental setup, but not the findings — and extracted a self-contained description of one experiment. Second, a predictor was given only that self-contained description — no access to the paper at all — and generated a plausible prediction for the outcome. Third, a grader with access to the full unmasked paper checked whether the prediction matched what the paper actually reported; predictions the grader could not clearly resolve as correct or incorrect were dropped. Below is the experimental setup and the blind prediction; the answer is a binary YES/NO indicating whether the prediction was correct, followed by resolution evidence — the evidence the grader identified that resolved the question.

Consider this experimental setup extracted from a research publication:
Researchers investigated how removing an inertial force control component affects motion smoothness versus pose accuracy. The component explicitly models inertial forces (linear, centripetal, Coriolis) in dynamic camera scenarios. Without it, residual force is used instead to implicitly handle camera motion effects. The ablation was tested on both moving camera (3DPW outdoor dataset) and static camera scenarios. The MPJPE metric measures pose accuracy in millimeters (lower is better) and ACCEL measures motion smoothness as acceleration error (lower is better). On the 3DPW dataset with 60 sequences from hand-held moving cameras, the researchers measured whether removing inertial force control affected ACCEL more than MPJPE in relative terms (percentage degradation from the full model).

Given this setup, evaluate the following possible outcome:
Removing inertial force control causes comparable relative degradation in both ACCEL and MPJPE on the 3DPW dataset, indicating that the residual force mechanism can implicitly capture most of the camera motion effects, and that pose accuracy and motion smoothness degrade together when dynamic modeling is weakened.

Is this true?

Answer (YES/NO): NO